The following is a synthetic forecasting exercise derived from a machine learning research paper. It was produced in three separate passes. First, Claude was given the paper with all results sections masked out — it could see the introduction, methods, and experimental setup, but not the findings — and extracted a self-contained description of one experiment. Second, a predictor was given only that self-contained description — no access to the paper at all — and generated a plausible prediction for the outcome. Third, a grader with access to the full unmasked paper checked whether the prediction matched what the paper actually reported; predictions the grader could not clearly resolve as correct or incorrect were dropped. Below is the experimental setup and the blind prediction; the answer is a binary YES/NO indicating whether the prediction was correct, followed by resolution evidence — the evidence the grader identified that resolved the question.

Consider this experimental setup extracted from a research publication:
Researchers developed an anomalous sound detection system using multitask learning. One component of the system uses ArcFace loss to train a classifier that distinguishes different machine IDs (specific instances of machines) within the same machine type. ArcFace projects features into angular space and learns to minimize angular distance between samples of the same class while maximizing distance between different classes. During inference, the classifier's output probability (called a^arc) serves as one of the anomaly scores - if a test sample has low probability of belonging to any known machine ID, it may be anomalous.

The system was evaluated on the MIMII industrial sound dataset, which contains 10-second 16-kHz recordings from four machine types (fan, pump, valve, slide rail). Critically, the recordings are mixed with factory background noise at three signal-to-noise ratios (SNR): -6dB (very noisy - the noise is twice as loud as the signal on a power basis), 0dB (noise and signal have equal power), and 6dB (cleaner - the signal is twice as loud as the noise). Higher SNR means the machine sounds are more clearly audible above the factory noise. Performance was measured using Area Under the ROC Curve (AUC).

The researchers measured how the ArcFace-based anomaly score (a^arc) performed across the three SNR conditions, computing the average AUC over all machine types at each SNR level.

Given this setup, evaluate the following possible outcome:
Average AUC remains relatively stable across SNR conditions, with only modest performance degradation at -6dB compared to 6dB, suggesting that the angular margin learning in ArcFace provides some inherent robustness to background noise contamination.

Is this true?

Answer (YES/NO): NO